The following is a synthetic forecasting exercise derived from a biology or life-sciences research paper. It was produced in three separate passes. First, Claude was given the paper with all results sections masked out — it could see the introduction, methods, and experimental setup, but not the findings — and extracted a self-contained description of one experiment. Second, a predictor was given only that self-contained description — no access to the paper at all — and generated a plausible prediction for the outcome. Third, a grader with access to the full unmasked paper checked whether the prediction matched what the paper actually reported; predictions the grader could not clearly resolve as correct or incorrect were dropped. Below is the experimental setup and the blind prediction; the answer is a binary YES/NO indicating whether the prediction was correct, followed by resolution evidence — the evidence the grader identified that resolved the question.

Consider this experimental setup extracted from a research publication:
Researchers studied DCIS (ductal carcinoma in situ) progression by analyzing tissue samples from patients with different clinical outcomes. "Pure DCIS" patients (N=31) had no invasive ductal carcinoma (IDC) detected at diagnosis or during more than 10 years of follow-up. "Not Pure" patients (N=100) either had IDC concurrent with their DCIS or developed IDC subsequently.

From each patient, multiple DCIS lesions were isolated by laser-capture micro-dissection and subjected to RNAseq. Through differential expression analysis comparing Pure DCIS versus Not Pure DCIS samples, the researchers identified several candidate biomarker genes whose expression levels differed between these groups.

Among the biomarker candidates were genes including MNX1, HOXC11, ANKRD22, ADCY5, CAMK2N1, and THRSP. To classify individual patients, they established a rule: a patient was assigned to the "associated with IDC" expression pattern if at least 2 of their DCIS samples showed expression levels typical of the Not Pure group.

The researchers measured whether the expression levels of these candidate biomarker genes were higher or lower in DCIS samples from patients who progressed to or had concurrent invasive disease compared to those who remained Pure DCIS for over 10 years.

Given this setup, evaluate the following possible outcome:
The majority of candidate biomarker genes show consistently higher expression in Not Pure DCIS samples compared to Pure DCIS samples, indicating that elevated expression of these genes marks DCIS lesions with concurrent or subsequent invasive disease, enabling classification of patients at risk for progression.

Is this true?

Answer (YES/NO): NO